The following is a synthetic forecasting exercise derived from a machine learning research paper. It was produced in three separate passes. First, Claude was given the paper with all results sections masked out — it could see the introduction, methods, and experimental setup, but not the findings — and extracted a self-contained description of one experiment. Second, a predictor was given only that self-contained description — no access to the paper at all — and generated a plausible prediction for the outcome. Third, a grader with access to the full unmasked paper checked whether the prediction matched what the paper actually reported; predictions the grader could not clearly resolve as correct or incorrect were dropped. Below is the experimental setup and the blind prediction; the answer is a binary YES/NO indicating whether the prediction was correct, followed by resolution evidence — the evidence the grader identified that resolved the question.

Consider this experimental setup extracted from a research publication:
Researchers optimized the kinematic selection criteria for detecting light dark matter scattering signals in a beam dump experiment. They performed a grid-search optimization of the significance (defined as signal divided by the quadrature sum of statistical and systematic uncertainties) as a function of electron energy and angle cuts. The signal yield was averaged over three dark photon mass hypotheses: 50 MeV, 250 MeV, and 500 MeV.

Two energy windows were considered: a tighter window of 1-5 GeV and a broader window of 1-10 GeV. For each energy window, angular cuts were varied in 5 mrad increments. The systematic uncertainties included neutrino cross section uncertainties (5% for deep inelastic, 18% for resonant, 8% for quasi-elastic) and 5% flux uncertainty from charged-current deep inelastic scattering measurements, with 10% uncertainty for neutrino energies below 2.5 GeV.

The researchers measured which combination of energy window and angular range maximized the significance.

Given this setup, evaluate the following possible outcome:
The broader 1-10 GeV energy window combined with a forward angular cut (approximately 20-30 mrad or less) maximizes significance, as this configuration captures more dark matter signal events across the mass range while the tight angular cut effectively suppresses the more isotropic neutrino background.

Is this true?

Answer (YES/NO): NO